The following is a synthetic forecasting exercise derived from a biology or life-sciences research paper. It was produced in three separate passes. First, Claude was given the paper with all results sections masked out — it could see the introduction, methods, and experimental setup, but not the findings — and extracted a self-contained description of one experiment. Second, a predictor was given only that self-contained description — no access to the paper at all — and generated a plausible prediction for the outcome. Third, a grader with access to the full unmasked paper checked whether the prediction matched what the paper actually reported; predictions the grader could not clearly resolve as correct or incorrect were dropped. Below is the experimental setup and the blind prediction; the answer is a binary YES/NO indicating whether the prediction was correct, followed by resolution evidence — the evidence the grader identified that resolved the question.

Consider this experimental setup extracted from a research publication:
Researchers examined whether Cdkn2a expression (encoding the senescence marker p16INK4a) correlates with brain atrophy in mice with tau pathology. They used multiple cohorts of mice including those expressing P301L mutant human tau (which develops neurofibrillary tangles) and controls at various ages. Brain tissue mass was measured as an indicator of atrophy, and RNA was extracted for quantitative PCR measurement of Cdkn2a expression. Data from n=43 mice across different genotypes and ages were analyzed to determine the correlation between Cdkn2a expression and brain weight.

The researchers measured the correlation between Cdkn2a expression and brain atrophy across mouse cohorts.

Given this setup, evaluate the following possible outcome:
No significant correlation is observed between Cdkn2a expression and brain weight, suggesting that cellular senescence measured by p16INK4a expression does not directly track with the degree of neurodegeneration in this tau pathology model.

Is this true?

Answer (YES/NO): NO